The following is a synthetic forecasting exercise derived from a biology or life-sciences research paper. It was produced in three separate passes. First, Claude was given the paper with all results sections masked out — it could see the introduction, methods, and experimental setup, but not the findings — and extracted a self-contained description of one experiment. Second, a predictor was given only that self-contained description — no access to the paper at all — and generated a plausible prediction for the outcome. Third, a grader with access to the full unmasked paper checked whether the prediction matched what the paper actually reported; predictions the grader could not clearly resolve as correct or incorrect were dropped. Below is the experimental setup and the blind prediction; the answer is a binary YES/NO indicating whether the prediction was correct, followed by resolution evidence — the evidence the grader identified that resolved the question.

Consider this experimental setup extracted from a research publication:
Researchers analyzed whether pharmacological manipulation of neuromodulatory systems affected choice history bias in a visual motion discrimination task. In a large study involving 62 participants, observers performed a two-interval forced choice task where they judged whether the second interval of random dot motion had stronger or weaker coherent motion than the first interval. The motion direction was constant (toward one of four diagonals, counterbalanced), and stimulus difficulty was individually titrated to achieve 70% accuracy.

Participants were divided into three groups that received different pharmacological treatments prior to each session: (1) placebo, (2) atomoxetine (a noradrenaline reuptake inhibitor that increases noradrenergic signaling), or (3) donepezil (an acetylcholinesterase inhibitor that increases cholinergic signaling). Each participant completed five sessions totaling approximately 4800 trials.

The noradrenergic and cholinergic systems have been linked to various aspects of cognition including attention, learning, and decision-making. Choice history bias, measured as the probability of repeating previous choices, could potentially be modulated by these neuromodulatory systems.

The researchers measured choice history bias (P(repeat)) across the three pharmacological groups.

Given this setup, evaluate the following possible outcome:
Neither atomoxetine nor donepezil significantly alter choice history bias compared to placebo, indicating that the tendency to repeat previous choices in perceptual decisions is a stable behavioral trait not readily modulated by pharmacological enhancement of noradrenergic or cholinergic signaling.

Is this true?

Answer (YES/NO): YES